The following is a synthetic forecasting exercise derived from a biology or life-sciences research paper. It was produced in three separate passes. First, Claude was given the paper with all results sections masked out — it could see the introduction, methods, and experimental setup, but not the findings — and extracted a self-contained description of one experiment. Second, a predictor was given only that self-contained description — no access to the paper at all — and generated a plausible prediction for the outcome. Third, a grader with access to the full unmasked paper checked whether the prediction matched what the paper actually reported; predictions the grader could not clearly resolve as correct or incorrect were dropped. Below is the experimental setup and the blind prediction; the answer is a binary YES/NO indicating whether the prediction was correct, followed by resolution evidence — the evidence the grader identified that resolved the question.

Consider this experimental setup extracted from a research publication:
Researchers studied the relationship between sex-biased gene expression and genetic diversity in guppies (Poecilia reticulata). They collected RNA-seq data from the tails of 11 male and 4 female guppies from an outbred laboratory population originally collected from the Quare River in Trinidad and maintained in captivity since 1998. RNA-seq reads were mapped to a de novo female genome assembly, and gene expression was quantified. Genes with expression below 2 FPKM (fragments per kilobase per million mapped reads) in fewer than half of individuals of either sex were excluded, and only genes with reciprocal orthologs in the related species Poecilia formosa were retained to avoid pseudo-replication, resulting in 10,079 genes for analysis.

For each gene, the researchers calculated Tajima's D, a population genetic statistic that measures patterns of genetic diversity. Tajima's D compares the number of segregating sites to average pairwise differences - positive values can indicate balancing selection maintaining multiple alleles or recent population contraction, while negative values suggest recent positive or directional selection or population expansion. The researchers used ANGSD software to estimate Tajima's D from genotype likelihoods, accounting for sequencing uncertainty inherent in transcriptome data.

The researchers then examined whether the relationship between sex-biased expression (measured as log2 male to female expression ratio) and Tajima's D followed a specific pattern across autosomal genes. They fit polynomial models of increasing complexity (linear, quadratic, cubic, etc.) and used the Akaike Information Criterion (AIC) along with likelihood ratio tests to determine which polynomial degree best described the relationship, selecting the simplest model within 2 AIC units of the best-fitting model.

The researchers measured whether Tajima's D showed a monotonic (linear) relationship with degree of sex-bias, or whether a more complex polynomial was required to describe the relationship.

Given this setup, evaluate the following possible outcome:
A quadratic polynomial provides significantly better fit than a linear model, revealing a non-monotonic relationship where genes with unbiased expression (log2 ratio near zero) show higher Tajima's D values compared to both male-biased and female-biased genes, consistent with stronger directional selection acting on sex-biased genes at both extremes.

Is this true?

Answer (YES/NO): NO